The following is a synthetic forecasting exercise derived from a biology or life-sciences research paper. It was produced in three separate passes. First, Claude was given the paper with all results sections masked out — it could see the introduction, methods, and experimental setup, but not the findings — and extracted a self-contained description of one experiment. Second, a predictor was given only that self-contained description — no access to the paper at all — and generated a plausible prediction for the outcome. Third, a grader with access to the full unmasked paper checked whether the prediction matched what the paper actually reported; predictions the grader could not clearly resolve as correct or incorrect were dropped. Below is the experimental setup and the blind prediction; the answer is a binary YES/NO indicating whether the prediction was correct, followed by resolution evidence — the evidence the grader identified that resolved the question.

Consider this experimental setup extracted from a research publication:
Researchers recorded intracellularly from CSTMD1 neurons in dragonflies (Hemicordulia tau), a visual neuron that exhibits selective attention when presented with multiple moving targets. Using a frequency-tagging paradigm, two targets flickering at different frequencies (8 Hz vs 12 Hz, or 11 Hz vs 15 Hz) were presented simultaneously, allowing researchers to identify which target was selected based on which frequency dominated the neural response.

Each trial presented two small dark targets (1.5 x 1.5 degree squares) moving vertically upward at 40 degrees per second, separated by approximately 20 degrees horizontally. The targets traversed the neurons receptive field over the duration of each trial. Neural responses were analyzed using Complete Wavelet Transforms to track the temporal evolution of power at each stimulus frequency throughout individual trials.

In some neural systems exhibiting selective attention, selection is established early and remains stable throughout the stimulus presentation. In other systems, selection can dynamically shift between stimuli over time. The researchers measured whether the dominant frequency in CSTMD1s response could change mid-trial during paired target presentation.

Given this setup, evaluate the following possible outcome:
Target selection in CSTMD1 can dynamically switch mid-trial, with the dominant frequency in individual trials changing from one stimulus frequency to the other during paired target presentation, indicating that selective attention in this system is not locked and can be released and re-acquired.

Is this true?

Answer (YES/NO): YES